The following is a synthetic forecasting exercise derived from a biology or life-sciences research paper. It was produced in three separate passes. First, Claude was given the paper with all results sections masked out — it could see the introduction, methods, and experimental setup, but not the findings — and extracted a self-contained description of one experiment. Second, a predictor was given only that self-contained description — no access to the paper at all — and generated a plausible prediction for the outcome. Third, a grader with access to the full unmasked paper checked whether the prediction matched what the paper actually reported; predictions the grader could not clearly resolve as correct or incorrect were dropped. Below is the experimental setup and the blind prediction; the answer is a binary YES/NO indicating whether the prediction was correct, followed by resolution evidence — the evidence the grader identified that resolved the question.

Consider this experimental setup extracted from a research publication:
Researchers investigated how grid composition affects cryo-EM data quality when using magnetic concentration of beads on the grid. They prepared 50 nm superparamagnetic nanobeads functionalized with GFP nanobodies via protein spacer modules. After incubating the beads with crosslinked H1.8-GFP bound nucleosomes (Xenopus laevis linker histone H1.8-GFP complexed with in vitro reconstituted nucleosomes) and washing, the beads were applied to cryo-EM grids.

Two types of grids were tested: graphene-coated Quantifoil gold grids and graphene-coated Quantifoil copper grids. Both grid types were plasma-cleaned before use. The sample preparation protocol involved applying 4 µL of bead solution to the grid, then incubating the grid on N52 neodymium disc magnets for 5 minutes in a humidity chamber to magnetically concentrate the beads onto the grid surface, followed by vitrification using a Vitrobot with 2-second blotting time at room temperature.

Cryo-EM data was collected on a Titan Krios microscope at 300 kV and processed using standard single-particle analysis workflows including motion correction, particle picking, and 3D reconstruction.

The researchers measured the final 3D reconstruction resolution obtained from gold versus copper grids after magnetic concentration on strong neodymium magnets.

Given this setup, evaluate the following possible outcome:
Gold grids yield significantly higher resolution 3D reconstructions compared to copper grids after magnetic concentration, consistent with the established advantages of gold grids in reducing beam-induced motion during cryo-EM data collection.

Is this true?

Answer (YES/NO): NO